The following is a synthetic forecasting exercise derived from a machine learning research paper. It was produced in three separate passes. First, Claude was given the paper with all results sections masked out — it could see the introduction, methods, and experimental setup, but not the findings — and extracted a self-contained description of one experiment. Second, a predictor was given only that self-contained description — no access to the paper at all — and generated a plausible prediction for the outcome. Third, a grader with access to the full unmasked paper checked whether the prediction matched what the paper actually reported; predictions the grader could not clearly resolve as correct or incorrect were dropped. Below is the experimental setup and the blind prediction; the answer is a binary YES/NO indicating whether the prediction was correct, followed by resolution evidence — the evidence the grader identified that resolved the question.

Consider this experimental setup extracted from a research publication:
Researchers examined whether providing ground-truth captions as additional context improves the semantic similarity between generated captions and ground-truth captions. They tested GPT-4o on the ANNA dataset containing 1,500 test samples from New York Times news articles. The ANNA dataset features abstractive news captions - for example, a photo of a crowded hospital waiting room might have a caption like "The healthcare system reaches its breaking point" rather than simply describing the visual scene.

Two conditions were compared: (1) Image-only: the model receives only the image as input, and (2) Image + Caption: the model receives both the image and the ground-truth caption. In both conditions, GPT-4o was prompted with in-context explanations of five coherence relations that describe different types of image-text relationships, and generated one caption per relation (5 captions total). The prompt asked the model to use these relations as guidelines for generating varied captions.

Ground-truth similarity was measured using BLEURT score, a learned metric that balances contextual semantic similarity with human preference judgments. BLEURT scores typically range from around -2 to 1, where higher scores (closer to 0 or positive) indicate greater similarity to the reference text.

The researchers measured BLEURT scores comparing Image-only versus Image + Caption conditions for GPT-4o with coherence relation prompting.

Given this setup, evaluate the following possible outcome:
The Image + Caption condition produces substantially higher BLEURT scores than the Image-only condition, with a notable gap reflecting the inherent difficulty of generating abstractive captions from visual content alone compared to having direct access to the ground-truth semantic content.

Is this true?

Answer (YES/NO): YES